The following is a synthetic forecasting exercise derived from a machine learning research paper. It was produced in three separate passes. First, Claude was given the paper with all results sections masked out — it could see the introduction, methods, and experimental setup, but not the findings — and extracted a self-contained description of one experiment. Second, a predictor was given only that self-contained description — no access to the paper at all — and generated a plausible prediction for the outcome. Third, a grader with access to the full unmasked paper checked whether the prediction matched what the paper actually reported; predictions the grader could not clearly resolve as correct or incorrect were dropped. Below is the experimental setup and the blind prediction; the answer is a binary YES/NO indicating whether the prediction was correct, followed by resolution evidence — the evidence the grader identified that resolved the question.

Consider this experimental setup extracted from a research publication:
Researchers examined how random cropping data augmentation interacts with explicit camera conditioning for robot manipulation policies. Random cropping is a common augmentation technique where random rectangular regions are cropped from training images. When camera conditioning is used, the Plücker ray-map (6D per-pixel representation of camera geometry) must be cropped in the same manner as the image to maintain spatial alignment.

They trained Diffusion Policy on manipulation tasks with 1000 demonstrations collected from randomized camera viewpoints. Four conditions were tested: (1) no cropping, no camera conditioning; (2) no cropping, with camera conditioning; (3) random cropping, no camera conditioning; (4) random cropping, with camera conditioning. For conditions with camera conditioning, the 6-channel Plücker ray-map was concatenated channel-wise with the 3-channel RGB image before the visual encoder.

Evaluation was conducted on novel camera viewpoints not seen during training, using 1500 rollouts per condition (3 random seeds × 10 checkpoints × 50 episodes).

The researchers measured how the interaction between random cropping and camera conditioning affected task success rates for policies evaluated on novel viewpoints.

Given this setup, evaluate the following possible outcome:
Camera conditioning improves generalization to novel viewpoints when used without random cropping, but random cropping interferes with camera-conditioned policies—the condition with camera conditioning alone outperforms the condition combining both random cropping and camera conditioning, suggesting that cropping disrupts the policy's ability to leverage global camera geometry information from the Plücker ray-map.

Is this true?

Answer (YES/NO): NO